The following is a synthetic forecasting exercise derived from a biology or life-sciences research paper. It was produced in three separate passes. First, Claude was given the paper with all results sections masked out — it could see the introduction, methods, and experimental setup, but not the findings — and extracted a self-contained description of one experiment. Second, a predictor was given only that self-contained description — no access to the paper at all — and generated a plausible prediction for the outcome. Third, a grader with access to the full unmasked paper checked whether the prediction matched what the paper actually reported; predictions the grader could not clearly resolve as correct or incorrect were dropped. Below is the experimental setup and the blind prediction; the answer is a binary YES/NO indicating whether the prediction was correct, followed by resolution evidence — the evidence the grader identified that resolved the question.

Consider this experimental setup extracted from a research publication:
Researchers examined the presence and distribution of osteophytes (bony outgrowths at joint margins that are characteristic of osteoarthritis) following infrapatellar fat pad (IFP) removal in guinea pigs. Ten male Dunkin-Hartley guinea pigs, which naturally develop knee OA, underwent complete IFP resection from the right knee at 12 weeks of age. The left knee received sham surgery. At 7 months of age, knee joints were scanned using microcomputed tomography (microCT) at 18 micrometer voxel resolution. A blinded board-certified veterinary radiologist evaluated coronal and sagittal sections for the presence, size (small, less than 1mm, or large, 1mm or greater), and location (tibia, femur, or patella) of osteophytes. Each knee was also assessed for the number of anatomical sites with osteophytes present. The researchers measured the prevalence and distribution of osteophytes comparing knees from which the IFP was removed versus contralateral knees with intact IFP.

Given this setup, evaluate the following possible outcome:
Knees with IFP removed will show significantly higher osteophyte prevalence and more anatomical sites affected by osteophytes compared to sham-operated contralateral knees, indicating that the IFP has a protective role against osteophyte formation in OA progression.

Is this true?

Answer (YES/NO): NO